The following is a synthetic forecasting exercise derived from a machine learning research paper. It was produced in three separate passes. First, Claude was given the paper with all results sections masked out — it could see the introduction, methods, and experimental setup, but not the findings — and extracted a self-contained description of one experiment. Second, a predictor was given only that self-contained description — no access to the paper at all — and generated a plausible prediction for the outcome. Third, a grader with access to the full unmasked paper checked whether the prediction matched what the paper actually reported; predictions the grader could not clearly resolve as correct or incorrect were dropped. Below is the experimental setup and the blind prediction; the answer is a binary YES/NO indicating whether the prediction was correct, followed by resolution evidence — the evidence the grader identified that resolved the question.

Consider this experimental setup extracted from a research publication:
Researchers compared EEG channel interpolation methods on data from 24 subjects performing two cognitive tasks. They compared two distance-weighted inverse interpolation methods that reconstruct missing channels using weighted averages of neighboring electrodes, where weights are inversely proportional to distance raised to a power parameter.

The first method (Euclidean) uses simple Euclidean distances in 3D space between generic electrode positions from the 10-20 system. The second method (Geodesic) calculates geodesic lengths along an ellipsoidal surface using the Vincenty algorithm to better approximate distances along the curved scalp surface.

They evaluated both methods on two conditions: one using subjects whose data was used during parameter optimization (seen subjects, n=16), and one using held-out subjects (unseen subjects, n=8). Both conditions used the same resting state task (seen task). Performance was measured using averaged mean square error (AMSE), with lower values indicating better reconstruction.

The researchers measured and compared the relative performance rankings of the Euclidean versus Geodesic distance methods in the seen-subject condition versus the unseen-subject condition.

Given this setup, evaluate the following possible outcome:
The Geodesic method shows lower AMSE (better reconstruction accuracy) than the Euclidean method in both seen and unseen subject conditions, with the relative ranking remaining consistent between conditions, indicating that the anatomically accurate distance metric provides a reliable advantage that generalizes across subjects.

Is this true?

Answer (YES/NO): NO